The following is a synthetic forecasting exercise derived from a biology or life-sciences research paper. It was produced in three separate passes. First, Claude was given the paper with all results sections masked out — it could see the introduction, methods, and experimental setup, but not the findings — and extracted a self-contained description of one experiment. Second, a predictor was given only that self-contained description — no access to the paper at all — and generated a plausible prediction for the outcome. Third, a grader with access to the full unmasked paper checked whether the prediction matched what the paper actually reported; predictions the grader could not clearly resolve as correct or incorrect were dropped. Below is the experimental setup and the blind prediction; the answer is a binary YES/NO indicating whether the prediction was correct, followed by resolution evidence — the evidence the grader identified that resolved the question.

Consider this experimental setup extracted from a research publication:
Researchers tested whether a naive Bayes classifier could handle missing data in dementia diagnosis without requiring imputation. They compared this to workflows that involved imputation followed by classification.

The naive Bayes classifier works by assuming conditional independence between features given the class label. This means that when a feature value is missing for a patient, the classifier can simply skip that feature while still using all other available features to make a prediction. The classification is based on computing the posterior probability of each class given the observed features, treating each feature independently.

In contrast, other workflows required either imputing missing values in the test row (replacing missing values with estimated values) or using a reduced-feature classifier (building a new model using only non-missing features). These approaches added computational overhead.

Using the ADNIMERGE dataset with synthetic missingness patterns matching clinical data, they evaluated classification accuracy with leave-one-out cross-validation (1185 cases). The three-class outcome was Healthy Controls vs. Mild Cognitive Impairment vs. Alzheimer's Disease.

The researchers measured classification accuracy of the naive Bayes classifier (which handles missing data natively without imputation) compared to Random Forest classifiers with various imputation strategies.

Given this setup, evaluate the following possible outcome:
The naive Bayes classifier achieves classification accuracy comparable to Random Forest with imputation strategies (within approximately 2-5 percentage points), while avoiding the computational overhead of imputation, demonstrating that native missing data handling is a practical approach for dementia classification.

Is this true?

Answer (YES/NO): NO